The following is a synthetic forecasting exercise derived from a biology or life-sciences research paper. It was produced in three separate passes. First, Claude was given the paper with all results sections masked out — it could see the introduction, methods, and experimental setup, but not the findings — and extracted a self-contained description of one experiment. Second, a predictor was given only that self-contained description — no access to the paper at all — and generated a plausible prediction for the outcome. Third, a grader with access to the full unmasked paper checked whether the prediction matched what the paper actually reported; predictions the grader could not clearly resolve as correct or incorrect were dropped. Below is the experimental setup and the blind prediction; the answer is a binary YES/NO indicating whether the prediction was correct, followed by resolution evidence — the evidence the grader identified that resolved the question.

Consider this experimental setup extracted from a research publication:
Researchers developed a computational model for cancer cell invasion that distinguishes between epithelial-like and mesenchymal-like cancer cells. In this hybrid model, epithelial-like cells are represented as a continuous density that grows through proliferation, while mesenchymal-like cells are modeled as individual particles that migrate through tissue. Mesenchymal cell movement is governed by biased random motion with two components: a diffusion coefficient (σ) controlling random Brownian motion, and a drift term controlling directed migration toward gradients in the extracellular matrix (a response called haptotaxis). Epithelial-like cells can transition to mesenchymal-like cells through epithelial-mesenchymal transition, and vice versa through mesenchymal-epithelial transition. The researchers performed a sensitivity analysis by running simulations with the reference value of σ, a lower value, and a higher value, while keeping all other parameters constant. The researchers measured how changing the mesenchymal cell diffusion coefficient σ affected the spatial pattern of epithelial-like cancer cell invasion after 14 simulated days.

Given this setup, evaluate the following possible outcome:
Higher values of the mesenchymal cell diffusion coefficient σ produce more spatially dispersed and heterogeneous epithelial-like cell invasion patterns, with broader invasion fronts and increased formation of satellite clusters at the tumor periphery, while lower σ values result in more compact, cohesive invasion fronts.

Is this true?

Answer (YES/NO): YES